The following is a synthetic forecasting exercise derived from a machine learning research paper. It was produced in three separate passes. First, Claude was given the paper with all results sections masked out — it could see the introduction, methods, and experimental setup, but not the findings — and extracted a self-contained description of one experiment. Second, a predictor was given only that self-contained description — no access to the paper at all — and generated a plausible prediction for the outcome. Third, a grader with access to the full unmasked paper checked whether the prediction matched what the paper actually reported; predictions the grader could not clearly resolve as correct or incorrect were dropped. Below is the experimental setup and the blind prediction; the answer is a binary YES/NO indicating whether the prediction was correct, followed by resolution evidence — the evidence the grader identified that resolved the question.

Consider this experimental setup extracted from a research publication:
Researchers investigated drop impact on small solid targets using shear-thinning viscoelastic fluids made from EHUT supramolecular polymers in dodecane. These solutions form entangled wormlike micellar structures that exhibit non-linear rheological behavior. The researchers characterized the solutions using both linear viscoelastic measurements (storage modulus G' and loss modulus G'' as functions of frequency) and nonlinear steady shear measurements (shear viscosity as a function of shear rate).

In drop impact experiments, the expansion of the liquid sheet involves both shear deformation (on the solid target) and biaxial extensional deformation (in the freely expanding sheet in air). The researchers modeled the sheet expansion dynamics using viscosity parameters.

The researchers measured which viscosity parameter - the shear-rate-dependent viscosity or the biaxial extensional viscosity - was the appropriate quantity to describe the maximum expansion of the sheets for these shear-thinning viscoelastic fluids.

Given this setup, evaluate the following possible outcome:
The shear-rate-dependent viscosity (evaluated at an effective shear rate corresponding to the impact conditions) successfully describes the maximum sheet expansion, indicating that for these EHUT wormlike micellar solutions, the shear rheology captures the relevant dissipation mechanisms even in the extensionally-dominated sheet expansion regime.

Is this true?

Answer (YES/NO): NO